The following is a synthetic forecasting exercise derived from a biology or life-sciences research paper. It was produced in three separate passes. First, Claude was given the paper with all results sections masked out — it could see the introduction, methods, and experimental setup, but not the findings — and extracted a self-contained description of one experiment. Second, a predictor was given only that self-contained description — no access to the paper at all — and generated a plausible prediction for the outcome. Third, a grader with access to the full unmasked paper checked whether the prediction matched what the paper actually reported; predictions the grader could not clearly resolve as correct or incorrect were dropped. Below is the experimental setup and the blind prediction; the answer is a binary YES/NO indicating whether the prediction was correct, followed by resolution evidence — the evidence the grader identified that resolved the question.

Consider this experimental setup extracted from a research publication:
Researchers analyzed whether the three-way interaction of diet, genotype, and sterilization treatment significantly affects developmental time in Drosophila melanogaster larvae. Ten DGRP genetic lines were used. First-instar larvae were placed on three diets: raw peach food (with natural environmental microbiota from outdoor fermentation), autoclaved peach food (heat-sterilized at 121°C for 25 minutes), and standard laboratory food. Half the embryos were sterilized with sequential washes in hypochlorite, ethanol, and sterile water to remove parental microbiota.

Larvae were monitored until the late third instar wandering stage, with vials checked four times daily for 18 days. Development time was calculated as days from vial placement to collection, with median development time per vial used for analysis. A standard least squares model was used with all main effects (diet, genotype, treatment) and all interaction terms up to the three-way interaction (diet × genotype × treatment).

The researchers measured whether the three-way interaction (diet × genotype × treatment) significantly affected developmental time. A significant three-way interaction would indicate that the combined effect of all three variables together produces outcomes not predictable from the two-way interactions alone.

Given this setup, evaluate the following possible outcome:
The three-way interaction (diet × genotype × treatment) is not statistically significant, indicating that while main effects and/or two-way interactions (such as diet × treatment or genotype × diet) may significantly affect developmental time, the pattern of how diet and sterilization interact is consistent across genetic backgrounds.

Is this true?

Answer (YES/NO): YES